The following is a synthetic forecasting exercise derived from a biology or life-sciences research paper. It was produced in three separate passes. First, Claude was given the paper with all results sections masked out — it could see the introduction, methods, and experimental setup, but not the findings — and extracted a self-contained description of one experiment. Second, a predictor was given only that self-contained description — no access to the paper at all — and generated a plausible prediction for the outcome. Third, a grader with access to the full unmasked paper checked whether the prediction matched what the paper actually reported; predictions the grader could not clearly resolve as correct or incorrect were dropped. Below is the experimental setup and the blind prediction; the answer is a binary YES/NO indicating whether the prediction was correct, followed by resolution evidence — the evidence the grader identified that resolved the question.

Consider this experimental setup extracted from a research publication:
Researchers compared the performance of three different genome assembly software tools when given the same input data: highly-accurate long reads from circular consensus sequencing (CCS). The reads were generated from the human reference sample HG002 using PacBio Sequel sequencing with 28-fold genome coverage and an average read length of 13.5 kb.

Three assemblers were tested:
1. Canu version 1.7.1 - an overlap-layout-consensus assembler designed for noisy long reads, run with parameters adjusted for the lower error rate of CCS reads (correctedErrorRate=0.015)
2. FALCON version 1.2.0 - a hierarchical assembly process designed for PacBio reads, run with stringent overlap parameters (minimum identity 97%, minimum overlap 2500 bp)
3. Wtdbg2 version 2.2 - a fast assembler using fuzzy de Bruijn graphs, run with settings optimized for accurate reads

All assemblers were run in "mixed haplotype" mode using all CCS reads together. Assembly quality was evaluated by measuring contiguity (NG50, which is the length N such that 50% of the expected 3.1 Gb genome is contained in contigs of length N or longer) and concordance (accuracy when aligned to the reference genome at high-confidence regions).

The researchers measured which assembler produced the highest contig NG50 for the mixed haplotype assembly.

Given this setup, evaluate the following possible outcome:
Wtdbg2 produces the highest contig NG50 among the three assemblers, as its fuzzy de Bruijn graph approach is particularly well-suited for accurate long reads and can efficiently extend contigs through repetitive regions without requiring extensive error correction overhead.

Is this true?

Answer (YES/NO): NO